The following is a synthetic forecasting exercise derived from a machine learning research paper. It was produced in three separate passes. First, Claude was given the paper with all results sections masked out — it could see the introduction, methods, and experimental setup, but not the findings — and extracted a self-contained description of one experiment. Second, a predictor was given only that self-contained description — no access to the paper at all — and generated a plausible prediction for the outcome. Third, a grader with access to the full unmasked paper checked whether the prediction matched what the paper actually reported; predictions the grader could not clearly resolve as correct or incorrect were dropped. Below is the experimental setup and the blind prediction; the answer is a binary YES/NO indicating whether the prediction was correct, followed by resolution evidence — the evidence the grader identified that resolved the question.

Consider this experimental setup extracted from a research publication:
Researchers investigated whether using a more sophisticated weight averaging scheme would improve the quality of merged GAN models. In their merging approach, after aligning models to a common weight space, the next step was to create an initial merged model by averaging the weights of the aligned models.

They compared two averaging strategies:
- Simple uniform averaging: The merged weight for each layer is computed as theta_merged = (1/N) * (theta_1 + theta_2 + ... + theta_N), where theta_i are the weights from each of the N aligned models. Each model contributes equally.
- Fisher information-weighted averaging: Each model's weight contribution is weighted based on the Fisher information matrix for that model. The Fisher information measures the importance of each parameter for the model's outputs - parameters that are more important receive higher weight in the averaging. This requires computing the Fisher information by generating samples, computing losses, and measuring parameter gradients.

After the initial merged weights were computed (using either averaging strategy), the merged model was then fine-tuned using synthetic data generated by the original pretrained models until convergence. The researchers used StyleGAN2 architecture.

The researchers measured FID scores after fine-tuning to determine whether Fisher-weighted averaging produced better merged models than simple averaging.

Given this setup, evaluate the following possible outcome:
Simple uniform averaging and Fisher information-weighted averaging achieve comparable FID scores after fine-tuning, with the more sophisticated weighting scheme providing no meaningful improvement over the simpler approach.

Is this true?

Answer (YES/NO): YES